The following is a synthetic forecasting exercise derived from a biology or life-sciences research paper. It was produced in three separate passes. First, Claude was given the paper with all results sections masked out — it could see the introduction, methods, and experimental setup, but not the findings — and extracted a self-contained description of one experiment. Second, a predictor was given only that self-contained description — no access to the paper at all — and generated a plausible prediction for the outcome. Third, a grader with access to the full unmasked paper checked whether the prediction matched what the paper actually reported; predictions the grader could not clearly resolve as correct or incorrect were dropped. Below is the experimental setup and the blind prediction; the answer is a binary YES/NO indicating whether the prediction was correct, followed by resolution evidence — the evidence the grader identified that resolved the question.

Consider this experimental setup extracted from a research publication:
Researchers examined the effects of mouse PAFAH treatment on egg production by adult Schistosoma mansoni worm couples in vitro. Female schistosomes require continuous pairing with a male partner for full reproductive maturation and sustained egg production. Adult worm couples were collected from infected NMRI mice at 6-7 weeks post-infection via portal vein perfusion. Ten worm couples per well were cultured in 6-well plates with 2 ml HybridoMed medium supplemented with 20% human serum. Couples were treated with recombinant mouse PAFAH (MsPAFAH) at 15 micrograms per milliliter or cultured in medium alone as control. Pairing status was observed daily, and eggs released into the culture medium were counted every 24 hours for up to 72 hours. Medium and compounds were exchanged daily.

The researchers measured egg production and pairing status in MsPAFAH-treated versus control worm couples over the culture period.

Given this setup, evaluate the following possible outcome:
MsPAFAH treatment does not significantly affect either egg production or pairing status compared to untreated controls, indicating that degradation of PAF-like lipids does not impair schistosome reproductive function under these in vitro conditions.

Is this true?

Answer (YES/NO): NO